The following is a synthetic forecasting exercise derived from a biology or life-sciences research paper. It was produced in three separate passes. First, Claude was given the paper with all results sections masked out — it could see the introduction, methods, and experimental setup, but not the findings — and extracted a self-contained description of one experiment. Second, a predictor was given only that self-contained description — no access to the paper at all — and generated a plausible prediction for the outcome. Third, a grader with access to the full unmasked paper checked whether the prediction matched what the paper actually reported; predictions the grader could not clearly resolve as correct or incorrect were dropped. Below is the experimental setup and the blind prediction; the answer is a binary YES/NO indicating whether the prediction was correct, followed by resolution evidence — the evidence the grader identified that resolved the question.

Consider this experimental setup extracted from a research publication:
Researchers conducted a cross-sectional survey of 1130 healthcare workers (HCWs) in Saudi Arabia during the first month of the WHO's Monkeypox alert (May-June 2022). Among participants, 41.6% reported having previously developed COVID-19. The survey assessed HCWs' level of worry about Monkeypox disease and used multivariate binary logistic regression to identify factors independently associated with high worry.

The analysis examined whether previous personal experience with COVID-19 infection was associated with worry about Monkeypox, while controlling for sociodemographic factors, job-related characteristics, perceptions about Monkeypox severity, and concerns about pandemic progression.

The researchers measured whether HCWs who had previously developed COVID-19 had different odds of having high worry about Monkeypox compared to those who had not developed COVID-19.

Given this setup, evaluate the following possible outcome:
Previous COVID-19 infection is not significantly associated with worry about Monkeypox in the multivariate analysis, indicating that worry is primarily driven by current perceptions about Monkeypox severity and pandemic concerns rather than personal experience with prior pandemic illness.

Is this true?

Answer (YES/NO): NO